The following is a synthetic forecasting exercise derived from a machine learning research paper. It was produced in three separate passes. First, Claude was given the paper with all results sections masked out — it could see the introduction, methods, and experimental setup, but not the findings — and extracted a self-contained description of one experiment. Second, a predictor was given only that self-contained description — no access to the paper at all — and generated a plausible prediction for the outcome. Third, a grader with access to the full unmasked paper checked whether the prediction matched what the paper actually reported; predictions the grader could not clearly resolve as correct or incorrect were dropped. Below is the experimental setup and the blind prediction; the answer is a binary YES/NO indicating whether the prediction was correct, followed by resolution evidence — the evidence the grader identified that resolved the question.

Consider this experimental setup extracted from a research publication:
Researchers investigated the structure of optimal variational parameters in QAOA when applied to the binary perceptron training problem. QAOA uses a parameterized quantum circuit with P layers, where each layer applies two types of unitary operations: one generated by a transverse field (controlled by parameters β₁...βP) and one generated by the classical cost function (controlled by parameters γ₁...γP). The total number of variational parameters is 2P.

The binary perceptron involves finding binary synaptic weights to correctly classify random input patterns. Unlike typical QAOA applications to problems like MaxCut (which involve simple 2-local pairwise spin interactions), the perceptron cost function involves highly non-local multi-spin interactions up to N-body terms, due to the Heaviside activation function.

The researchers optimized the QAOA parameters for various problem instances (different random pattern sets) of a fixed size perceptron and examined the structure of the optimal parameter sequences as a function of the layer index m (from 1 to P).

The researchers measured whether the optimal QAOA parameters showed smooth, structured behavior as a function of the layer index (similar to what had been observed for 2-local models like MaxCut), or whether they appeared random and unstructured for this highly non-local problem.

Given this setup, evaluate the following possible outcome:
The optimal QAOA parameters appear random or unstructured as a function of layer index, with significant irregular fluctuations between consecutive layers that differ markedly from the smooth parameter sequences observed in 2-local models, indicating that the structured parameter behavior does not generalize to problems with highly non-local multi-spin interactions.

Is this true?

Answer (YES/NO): NO